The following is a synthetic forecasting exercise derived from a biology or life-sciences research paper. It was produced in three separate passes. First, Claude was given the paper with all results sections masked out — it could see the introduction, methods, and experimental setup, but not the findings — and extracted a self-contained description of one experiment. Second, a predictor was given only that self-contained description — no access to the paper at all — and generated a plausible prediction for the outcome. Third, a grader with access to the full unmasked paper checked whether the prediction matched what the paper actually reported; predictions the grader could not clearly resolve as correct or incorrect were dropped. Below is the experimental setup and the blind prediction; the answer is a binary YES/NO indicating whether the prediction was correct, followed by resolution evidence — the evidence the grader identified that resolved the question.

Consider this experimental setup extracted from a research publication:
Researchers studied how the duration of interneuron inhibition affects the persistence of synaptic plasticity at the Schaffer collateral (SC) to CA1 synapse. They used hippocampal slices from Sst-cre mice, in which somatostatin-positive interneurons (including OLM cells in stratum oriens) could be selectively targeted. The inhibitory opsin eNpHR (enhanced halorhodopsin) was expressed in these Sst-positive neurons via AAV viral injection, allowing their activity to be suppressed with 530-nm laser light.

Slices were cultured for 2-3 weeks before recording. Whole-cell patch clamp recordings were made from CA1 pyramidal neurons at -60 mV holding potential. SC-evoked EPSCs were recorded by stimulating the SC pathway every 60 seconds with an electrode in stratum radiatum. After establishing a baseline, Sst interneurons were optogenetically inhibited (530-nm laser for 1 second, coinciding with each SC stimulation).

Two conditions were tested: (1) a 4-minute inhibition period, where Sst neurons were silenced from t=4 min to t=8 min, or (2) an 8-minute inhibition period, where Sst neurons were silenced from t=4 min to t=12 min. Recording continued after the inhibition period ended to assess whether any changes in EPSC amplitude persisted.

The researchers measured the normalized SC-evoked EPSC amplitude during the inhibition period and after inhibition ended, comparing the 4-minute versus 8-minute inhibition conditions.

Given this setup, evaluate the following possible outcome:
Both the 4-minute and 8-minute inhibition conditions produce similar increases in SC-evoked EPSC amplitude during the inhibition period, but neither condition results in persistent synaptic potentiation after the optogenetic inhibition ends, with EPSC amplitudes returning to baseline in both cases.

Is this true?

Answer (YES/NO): NO